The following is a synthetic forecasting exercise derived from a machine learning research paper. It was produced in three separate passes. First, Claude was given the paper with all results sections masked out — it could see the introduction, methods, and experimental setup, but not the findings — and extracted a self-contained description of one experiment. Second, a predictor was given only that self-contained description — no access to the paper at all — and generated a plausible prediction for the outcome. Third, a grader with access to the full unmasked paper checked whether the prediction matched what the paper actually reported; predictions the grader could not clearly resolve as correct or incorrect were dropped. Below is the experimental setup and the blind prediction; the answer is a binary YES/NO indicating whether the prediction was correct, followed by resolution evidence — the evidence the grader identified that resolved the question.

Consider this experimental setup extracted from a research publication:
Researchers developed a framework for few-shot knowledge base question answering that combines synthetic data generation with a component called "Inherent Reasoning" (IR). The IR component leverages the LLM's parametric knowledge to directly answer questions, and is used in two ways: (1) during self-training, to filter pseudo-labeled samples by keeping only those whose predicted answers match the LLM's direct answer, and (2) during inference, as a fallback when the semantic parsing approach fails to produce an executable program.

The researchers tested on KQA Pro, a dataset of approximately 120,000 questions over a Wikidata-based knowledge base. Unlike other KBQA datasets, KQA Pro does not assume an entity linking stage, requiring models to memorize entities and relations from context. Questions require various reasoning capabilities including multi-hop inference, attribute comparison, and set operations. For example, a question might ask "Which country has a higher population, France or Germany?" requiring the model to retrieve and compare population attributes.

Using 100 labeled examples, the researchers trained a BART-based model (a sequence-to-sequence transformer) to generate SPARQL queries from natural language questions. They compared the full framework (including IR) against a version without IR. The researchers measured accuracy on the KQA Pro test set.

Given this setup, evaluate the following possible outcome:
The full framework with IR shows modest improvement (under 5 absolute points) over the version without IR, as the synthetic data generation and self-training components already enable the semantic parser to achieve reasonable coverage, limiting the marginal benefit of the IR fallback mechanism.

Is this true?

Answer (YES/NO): NO